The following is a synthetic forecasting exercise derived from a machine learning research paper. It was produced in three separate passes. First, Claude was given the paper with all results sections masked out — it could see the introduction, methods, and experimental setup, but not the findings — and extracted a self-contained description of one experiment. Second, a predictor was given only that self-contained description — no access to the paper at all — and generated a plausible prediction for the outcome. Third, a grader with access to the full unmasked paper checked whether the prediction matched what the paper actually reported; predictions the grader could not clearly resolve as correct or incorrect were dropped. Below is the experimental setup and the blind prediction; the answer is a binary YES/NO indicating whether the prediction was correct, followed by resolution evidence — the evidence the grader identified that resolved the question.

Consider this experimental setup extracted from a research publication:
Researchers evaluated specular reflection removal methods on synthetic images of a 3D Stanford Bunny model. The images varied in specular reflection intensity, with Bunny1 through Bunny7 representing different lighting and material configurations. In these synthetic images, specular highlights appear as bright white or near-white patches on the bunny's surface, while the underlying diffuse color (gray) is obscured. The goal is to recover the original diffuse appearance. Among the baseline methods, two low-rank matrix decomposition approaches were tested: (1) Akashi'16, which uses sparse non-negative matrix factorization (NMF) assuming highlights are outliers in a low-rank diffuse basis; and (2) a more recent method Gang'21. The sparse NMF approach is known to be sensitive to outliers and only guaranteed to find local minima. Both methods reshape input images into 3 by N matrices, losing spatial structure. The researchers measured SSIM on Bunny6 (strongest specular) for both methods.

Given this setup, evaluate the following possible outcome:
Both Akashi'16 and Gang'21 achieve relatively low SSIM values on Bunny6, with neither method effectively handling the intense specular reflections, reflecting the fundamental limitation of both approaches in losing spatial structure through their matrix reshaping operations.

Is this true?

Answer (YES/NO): NO